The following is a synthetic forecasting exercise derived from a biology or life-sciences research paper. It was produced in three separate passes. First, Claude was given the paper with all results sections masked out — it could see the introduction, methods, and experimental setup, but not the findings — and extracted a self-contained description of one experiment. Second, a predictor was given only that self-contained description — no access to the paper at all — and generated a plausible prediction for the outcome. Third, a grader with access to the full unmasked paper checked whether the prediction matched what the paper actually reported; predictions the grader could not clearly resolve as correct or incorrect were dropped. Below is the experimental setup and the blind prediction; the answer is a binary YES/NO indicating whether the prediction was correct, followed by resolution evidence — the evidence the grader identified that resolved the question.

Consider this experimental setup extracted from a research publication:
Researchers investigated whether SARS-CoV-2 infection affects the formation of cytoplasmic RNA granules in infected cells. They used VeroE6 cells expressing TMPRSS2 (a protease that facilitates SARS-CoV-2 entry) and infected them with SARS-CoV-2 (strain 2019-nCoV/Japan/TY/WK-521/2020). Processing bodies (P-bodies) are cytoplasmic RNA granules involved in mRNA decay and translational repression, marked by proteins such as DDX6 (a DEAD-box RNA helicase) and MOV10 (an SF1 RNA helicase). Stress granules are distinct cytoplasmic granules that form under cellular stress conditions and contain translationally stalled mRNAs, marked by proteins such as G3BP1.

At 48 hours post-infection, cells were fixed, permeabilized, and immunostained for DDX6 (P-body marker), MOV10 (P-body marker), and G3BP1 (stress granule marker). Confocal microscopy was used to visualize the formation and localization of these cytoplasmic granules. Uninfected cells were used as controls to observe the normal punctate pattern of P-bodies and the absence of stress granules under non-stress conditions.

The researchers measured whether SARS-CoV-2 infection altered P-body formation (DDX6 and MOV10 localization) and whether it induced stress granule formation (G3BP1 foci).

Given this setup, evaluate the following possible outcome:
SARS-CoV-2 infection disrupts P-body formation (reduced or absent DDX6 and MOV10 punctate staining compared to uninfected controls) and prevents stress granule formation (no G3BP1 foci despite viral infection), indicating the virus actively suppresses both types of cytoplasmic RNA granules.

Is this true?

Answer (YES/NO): YES